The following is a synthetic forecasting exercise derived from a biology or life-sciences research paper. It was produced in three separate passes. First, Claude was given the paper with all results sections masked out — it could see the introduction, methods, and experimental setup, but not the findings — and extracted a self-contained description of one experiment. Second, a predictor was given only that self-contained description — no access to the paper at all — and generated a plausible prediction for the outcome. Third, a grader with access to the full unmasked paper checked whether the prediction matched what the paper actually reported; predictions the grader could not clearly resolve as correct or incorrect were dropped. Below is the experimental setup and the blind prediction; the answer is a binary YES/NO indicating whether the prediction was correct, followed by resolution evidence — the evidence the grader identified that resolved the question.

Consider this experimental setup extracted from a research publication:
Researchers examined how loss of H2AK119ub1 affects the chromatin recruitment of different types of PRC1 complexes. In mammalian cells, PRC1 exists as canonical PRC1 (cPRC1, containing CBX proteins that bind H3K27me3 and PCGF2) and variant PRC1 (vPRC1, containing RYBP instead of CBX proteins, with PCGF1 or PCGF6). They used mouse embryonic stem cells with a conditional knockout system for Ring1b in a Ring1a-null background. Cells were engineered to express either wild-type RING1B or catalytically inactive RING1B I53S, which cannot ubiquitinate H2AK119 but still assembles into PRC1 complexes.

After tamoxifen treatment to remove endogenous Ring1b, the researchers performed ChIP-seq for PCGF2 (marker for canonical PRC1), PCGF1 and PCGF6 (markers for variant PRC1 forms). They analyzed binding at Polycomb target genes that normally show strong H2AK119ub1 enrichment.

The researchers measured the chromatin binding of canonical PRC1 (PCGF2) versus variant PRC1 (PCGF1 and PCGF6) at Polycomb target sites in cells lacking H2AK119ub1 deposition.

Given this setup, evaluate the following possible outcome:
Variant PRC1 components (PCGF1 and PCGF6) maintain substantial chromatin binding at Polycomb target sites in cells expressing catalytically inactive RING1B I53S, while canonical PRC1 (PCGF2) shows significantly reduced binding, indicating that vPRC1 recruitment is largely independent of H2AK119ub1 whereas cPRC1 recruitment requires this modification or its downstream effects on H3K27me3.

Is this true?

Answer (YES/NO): YES